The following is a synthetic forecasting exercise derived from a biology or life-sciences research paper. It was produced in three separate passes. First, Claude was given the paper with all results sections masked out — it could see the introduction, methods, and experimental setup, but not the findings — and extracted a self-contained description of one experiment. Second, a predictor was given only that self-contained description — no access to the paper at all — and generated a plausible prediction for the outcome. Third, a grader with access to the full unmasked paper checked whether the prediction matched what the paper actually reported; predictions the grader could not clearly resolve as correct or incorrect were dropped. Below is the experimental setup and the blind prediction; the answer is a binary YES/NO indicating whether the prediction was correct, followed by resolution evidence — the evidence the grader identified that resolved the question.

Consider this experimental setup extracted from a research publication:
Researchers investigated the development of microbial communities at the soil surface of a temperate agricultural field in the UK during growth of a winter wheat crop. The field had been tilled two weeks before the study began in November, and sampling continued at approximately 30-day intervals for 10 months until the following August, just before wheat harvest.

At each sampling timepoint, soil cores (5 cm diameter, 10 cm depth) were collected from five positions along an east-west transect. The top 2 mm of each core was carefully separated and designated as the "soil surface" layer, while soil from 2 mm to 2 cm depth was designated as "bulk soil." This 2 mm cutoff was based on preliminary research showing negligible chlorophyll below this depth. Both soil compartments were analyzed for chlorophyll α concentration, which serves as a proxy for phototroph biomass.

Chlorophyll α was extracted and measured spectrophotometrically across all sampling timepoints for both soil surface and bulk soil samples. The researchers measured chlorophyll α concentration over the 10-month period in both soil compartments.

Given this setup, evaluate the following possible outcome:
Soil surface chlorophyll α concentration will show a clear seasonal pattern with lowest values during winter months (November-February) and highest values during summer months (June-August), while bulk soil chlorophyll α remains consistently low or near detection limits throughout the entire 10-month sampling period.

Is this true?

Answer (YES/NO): YES